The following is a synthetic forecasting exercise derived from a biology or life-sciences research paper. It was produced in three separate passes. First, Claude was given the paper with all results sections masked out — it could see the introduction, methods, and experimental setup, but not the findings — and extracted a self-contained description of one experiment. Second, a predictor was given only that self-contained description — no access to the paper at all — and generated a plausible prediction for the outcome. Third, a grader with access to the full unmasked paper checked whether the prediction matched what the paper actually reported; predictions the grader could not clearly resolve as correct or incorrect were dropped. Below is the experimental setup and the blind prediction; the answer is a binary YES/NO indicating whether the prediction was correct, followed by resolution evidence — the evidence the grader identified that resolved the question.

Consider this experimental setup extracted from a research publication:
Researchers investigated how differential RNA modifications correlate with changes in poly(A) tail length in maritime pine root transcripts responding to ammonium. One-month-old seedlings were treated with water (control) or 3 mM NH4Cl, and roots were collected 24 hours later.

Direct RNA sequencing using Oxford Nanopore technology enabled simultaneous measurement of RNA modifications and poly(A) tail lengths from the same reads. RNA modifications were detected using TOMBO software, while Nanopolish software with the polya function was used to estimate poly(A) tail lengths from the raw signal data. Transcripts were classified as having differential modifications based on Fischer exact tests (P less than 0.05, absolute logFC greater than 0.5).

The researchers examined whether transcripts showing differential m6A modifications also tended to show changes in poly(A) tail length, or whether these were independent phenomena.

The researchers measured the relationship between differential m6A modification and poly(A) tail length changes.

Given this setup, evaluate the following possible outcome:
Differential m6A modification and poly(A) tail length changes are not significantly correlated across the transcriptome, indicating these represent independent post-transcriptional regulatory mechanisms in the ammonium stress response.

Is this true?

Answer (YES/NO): NO